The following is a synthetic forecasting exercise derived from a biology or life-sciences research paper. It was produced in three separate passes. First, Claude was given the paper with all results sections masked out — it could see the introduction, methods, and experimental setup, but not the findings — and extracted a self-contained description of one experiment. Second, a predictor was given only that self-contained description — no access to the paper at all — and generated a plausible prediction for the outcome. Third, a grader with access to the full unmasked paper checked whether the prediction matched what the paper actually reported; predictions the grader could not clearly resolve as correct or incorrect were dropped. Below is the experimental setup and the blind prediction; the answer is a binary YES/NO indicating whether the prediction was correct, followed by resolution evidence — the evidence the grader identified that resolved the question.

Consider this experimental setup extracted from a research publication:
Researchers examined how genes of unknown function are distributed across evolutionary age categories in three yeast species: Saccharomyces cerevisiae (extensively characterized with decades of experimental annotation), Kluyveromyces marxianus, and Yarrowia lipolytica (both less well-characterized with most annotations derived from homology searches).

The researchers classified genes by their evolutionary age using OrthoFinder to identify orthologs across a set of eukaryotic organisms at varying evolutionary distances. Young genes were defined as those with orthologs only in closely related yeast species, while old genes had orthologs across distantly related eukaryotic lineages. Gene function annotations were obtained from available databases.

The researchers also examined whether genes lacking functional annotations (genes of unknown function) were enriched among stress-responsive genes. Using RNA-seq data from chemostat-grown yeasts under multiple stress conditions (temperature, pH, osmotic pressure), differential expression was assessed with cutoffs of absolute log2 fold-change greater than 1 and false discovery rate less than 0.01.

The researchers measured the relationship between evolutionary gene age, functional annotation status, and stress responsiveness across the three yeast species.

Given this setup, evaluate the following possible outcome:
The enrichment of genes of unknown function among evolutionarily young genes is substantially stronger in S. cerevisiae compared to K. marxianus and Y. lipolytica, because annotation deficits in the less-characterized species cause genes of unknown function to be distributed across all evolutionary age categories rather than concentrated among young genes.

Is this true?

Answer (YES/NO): NO